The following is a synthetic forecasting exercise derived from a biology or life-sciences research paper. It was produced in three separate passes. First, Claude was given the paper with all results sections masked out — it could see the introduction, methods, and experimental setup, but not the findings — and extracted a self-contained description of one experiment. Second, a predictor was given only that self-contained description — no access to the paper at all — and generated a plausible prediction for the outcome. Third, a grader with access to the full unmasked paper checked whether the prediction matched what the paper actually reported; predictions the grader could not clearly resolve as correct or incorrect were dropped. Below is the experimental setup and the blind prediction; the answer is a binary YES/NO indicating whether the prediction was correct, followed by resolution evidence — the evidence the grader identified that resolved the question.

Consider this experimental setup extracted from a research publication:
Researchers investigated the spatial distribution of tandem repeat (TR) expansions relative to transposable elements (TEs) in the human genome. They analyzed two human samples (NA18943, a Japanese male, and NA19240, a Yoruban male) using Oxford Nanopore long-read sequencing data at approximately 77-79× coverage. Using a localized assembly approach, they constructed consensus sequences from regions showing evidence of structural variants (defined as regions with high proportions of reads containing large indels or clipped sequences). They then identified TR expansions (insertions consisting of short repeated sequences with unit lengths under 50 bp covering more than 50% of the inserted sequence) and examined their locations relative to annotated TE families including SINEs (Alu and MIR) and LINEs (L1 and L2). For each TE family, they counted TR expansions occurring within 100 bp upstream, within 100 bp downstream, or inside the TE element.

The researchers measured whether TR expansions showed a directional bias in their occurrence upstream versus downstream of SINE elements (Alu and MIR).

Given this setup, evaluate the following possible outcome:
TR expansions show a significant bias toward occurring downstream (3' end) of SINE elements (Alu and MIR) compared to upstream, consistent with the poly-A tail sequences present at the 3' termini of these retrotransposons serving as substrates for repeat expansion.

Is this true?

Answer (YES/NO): YES